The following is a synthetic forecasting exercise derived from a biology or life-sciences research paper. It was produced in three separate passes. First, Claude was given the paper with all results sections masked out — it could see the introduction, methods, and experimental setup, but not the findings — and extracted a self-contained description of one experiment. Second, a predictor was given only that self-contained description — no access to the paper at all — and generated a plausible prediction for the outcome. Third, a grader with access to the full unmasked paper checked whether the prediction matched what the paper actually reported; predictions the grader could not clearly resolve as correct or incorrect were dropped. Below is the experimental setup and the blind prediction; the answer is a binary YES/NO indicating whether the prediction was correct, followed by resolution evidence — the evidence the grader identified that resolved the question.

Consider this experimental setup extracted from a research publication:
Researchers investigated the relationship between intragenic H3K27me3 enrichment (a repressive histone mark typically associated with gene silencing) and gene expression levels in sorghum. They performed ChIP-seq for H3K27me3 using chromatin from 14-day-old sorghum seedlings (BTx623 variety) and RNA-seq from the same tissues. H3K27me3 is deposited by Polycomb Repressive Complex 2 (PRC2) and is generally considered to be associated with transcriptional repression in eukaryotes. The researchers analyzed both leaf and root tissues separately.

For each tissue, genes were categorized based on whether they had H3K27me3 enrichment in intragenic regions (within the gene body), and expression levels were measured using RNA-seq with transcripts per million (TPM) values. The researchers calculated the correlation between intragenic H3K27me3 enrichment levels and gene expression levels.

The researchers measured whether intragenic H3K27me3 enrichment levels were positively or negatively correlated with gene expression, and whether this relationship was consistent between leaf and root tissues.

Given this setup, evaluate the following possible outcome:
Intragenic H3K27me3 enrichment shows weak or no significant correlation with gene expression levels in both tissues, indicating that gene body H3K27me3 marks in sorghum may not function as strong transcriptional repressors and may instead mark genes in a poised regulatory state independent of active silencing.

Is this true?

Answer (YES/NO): NO